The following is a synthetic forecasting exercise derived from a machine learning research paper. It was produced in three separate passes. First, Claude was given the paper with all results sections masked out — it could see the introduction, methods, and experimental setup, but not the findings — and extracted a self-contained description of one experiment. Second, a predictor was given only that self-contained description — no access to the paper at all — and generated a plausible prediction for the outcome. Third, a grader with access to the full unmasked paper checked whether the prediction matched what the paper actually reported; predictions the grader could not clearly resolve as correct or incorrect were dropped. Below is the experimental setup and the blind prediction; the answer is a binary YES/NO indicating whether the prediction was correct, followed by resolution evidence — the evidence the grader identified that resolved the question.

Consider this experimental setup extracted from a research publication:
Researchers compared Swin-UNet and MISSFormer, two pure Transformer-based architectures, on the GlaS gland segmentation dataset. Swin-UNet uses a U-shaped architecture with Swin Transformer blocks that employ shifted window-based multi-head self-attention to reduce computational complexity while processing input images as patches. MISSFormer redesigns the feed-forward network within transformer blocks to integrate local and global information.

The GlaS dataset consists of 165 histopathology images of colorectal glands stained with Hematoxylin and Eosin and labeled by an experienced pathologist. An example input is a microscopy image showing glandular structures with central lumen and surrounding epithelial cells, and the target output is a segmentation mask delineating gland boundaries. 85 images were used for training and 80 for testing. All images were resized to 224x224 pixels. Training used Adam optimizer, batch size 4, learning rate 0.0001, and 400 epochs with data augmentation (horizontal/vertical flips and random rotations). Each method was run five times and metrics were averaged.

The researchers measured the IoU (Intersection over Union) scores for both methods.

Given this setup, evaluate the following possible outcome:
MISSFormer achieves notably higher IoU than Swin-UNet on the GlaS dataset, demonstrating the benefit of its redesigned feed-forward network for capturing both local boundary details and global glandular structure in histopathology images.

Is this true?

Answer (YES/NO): NO